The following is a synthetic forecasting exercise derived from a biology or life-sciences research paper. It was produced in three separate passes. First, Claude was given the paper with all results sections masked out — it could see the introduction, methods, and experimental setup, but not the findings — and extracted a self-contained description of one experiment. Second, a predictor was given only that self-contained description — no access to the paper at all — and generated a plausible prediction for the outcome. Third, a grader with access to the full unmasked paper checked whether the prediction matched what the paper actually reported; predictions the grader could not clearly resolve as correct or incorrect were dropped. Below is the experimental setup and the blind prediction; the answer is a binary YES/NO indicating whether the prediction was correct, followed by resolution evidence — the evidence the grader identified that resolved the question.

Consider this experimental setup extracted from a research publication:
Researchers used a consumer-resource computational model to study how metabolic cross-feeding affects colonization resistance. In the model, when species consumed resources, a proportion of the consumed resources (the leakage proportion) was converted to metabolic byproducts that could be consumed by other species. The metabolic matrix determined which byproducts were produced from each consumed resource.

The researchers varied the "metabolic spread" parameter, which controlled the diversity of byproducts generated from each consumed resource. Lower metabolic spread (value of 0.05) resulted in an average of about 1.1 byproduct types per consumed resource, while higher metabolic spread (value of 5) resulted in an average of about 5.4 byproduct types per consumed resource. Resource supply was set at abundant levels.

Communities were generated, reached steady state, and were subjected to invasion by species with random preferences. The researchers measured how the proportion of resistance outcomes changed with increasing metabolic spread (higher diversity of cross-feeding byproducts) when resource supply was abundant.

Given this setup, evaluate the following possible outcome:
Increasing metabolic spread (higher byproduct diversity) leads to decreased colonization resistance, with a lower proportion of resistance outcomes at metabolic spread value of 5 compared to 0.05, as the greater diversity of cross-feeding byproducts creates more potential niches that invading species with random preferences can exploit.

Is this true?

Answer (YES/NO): YES